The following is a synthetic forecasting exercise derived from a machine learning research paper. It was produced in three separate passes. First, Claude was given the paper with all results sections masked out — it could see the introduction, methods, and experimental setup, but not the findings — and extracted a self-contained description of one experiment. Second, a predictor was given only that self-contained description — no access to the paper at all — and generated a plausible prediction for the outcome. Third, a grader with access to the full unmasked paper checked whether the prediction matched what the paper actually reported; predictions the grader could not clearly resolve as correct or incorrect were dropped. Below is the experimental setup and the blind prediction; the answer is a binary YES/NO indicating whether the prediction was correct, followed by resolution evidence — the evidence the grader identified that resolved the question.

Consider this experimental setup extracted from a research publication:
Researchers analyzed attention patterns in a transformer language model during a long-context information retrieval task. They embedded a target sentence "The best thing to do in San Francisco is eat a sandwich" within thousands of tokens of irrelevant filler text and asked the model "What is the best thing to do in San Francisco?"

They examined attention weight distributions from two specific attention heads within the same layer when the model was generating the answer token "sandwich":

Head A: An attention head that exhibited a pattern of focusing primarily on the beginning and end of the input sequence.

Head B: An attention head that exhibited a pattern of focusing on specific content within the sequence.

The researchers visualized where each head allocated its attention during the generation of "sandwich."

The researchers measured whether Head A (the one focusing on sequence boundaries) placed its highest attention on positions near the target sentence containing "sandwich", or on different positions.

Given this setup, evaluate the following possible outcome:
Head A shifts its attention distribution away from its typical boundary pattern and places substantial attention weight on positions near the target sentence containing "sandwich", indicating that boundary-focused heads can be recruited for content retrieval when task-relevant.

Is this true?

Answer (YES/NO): NO